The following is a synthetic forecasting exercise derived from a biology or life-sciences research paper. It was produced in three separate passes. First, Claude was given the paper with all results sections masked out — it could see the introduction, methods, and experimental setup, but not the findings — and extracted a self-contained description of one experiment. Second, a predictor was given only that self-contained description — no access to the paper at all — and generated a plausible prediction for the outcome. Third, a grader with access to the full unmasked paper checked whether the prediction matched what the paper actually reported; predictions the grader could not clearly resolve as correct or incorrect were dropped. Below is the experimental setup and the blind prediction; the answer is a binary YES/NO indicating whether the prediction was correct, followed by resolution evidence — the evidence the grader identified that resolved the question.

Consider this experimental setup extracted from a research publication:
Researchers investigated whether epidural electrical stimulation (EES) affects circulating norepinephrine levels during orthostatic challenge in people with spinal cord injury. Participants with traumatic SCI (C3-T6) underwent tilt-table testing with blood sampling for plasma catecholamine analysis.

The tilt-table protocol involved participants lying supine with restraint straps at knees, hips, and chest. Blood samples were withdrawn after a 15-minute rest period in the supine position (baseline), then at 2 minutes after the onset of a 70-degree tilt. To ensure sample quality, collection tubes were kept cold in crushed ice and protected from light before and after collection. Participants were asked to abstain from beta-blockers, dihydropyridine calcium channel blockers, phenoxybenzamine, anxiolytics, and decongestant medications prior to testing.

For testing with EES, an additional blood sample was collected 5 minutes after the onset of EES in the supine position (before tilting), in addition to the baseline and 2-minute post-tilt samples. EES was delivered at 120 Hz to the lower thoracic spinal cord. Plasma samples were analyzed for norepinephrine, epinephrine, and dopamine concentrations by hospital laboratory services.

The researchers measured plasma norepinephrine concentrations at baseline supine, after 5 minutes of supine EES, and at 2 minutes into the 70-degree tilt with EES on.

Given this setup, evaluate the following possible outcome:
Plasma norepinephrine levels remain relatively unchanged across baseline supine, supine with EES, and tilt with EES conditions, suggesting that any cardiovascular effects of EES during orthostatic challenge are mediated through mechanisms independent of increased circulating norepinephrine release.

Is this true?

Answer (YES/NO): NO